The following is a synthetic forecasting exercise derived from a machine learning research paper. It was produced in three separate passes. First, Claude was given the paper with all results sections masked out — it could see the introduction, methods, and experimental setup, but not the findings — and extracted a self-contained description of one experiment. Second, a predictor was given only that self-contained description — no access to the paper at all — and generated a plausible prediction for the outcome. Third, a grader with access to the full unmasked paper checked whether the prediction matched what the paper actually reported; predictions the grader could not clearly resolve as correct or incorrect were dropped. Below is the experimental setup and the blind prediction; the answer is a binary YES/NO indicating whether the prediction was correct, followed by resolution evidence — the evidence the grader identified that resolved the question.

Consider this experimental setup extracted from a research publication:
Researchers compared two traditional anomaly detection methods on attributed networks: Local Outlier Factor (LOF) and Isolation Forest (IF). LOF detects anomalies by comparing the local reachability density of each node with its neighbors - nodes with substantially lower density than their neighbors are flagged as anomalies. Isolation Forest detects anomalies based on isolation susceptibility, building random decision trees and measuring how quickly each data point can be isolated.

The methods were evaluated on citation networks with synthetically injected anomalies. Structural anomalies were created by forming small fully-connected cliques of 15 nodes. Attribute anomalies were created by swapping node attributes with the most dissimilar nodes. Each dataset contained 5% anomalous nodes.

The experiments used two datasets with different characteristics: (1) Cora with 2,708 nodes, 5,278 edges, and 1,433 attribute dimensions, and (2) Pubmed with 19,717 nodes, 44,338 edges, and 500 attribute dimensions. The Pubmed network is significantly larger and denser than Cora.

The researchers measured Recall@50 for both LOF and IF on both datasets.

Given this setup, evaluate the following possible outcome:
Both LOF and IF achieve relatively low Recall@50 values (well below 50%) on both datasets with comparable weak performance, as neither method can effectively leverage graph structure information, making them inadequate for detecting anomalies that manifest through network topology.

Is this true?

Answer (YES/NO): NO